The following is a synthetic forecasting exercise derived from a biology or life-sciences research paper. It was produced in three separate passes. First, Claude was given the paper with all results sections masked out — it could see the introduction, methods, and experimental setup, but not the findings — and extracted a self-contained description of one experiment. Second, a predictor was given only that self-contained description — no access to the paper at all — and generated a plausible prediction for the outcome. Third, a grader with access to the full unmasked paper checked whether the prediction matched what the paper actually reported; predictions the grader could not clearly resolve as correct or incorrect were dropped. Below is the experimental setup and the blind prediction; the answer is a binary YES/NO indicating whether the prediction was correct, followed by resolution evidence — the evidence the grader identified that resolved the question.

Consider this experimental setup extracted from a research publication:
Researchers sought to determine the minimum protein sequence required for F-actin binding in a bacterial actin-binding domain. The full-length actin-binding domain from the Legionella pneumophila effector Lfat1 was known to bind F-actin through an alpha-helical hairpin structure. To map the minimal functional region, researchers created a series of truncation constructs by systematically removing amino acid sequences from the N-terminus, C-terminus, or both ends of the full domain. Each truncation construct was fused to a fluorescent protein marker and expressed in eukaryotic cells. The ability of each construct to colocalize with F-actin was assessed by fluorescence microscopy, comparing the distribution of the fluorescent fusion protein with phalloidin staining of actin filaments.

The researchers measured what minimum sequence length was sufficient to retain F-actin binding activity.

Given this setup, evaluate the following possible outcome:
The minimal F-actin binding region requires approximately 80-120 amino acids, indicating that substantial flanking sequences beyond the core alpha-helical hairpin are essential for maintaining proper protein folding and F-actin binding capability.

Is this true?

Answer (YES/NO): NO